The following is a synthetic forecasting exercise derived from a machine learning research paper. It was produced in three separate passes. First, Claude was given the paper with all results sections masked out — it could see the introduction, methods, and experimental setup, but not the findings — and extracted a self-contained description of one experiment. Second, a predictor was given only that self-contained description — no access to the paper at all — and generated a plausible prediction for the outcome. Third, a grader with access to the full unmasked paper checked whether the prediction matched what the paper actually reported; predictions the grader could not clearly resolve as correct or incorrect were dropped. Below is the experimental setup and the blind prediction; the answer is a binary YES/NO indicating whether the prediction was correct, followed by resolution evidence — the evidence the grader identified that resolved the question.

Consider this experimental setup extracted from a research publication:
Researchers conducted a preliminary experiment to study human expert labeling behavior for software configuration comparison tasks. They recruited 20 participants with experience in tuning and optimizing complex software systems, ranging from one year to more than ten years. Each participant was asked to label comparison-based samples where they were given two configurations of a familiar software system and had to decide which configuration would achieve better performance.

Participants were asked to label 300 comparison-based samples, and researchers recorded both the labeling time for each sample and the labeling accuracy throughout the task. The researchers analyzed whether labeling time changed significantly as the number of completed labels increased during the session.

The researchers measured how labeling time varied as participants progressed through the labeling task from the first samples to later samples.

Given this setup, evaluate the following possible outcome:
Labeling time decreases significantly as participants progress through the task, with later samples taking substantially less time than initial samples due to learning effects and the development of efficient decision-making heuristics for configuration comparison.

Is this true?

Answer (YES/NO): NO